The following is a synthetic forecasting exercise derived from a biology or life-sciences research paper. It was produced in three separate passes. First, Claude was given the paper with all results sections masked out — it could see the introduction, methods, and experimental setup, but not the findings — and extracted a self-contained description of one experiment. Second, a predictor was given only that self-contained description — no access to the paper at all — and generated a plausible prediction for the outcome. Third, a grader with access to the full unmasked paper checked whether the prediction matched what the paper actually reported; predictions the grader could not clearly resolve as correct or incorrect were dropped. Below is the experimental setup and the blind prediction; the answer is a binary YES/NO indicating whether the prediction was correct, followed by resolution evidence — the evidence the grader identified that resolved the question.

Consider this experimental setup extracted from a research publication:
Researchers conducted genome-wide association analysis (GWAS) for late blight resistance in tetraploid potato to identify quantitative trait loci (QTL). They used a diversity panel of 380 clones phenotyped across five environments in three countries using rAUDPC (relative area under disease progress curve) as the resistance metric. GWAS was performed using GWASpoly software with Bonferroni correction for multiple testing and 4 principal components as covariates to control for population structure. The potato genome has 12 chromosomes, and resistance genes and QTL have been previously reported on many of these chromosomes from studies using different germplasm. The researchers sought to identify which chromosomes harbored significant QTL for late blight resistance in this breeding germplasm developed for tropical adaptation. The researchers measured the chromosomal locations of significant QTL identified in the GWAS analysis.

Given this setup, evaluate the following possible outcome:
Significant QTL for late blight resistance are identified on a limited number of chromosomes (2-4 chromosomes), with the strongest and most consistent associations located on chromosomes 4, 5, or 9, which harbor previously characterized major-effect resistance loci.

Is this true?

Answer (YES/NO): NO